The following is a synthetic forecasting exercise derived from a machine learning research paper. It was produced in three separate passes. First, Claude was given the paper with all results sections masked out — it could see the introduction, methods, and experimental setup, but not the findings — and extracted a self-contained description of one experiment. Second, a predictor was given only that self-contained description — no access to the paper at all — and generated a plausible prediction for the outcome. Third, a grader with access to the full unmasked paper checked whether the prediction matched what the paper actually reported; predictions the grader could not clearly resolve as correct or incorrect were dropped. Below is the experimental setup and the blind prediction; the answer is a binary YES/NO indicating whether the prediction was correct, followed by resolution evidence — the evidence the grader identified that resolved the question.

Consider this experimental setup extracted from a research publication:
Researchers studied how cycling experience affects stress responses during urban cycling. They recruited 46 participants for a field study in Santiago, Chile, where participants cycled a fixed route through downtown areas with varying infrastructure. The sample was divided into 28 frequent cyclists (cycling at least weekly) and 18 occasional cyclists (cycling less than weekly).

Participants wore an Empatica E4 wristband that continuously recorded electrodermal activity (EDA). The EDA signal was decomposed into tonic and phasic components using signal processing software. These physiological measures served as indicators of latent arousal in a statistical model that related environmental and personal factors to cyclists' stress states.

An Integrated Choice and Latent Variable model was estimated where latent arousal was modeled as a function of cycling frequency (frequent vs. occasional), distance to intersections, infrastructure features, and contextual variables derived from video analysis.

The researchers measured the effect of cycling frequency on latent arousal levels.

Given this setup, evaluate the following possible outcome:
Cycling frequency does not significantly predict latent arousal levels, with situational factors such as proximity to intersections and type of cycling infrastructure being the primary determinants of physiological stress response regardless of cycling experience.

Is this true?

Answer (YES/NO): NO